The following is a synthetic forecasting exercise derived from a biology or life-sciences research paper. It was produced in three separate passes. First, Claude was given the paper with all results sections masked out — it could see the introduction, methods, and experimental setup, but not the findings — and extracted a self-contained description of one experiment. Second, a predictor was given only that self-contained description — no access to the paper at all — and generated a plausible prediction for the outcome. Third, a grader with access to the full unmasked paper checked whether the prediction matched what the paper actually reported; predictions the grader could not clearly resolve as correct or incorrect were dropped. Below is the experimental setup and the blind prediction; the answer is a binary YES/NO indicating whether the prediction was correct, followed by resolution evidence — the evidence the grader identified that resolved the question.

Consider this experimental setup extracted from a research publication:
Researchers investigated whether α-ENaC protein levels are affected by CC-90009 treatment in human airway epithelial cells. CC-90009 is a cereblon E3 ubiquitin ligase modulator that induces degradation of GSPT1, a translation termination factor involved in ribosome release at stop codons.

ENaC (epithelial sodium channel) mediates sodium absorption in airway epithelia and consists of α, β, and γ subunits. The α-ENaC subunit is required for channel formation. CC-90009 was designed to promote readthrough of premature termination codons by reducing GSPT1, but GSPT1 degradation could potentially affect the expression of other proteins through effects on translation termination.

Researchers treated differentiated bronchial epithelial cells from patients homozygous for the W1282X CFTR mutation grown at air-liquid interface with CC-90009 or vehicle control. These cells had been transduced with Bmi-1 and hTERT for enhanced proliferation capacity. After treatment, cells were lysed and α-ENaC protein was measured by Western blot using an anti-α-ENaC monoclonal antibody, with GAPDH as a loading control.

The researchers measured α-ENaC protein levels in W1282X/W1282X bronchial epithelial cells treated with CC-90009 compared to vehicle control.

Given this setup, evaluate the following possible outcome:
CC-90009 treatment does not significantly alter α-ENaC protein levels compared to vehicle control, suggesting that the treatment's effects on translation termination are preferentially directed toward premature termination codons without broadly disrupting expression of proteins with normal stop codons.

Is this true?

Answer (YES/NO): NO